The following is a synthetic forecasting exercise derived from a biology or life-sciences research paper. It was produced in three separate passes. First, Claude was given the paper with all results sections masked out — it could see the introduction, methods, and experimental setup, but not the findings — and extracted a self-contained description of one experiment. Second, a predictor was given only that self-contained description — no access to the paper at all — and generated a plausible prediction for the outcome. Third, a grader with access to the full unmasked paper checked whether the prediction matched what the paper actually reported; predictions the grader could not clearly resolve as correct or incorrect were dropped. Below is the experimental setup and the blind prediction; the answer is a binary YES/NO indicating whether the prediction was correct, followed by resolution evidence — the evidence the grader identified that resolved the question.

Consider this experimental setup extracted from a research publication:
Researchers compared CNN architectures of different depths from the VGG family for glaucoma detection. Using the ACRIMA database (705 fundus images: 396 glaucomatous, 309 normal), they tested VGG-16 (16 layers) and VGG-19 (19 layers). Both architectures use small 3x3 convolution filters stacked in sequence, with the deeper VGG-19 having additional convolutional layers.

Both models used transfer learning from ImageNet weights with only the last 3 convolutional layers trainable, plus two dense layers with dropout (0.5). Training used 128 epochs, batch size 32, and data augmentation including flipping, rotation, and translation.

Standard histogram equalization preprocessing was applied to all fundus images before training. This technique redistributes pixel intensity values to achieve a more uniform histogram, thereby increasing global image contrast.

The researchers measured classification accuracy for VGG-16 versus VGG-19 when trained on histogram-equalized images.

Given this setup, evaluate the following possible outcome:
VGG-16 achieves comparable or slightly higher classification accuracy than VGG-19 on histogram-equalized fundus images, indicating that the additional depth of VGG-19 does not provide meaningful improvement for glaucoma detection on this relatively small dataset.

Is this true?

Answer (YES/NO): YES